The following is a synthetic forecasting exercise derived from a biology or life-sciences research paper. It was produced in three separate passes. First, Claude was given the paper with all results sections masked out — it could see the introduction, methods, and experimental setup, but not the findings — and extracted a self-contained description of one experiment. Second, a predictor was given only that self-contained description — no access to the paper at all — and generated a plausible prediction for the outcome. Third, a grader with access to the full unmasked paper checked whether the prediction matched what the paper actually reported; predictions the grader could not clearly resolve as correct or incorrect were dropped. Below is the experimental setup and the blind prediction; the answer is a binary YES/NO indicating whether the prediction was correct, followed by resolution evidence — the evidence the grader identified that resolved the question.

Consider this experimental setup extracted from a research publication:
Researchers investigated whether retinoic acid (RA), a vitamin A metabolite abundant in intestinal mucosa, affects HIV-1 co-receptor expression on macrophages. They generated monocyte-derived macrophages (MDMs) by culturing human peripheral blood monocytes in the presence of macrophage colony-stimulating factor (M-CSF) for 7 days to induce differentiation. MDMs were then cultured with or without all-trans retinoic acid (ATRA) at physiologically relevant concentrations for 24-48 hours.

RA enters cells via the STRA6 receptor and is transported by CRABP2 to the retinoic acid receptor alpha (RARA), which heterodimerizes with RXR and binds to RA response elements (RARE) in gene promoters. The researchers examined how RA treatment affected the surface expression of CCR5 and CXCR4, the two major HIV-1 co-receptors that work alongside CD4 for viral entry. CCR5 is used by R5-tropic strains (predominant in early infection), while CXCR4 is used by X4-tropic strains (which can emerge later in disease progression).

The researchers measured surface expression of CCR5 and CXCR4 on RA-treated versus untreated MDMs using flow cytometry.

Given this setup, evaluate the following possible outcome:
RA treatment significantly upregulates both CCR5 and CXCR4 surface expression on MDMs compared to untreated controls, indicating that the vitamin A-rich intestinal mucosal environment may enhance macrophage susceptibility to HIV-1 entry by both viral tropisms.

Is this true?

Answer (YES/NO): NO